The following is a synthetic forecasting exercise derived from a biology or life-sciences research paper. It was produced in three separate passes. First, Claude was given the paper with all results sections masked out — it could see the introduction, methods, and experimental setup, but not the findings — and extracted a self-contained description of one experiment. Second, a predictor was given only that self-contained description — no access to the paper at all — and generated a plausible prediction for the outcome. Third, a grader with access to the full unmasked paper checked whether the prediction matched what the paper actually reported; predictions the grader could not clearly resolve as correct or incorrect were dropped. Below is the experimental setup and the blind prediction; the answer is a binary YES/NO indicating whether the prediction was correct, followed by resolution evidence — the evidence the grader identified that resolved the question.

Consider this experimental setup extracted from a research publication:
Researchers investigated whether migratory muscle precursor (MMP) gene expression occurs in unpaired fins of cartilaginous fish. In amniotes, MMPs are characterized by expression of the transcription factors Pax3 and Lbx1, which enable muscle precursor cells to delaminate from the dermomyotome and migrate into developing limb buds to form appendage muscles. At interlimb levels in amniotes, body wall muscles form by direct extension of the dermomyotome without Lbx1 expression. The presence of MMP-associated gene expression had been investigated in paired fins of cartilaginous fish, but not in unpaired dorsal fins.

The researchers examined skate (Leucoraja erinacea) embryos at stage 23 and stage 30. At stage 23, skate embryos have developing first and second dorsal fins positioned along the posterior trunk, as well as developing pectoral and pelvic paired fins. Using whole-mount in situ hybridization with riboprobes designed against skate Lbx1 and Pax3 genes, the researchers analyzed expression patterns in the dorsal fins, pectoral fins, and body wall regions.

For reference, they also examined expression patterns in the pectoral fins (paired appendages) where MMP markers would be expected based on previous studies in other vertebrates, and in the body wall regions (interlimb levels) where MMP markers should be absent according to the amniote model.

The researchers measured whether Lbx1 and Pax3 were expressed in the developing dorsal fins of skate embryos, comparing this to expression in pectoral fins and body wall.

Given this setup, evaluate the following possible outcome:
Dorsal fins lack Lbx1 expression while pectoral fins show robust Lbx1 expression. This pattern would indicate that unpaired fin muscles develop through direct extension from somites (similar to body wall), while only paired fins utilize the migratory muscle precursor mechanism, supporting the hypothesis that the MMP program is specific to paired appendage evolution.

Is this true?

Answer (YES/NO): NO